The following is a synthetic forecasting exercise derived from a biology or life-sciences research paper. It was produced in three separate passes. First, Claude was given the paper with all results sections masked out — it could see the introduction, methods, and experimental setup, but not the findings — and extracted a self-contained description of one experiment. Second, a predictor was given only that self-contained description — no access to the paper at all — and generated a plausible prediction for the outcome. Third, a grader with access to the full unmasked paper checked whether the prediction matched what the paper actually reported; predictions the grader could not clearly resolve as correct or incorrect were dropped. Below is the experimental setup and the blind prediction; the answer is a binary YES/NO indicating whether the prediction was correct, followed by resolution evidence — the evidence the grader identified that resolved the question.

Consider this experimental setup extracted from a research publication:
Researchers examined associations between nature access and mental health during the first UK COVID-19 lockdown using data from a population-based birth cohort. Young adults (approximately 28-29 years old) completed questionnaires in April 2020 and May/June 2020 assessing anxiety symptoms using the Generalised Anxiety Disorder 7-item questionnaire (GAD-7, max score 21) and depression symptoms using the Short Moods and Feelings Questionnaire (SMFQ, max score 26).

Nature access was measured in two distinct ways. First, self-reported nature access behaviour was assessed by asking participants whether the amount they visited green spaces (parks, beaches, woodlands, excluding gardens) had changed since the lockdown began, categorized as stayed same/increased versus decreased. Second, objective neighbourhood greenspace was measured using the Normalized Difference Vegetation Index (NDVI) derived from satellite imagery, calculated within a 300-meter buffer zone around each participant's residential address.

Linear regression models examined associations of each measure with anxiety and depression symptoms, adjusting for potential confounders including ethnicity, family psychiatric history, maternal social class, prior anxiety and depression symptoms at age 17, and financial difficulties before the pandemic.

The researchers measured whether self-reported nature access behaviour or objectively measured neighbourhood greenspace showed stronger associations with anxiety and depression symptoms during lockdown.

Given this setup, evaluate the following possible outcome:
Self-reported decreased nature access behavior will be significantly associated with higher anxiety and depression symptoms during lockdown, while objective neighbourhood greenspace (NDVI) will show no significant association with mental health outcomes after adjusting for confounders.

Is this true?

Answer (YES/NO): YES